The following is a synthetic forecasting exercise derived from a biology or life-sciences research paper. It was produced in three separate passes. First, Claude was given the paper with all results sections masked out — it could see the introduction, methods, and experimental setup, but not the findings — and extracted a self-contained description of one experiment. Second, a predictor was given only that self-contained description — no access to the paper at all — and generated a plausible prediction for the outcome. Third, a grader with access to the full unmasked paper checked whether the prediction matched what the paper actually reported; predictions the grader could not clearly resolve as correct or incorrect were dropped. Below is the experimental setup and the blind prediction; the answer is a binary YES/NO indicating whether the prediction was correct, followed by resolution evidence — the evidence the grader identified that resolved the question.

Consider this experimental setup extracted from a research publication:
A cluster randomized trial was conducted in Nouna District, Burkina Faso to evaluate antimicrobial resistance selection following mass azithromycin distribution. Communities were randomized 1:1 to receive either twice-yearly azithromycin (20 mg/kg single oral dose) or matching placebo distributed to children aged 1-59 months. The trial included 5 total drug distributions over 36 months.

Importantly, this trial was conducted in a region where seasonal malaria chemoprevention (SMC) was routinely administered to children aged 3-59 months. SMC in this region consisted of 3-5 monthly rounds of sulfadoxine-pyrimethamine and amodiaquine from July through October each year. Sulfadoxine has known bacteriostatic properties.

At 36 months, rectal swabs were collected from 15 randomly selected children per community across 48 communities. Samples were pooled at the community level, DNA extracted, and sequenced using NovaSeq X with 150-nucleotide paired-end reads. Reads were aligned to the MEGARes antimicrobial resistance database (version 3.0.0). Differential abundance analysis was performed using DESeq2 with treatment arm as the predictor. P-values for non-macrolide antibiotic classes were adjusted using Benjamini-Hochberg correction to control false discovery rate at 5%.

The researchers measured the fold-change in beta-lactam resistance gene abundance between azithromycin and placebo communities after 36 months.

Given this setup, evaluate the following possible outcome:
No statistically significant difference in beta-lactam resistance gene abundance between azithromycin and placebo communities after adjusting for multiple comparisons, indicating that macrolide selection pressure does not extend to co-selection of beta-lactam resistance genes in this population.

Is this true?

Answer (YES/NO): YES